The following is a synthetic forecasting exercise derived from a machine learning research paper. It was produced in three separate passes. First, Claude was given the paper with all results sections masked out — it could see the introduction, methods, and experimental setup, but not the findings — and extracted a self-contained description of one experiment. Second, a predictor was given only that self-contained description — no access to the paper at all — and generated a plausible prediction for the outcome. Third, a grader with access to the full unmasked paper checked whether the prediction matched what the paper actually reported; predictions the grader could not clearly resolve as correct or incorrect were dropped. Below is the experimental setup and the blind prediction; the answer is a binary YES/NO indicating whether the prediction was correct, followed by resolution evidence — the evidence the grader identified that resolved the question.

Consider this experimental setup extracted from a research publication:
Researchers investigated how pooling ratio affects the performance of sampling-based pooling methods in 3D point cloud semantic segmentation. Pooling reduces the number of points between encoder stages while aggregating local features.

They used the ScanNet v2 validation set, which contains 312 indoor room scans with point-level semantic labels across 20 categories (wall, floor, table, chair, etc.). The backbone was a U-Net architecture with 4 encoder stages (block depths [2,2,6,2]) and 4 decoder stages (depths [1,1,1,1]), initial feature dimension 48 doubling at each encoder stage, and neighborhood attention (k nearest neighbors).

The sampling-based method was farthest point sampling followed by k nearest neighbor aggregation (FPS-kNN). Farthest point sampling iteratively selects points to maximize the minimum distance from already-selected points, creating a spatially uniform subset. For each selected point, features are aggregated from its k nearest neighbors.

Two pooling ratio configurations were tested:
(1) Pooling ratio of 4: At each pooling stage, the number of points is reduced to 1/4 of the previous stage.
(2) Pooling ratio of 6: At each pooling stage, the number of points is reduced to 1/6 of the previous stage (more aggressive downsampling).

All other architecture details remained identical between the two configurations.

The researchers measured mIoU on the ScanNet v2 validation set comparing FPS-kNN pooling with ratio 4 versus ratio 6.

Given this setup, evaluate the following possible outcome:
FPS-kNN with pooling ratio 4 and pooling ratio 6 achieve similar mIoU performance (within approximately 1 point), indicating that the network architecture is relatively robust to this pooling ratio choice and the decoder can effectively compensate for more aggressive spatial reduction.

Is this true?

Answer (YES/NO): NO